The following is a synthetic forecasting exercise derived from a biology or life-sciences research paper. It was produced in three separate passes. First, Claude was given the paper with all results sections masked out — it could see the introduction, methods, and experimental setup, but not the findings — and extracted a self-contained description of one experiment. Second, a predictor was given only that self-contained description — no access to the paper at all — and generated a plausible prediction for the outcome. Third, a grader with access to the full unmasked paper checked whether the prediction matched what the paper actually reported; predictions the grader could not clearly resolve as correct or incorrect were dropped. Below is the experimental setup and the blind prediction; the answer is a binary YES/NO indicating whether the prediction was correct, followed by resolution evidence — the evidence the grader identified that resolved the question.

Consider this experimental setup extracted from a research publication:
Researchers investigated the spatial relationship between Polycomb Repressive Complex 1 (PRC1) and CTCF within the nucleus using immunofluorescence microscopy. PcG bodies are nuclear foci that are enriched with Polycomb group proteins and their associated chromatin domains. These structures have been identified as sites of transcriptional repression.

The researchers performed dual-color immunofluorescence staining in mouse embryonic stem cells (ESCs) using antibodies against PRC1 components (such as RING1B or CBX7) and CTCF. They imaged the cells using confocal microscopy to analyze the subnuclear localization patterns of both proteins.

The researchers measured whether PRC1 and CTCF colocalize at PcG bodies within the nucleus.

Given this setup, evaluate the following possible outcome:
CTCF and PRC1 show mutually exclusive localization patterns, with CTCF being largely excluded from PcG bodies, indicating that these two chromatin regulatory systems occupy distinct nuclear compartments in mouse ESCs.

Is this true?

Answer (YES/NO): NO